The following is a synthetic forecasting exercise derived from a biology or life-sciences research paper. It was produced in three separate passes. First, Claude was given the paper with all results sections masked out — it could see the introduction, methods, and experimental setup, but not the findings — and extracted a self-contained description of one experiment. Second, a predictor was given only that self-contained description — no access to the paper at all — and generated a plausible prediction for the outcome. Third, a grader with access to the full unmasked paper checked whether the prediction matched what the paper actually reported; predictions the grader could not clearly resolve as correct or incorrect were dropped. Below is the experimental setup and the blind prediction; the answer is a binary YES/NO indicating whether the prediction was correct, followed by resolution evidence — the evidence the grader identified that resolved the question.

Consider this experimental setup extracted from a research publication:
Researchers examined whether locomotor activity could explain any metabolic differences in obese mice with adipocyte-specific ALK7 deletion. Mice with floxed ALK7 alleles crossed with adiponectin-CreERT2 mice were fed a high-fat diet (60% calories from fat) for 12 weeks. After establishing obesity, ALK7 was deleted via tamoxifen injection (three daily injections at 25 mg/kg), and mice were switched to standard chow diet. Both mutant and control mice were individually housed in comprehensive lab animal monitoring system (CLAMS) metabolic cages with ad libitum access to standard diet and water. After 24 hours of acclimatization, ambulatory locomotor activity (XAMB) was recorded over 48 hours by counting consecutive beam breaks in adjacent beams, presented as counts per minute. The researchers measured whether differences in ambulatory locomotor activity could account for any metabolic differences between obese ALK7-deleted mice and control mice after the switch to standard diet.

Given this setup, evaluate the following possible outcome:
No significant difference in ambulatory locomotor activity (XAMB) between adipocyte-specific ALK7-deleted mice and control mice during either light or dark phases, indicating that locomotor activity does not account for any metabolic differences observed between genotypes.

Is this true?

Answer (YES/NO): YES